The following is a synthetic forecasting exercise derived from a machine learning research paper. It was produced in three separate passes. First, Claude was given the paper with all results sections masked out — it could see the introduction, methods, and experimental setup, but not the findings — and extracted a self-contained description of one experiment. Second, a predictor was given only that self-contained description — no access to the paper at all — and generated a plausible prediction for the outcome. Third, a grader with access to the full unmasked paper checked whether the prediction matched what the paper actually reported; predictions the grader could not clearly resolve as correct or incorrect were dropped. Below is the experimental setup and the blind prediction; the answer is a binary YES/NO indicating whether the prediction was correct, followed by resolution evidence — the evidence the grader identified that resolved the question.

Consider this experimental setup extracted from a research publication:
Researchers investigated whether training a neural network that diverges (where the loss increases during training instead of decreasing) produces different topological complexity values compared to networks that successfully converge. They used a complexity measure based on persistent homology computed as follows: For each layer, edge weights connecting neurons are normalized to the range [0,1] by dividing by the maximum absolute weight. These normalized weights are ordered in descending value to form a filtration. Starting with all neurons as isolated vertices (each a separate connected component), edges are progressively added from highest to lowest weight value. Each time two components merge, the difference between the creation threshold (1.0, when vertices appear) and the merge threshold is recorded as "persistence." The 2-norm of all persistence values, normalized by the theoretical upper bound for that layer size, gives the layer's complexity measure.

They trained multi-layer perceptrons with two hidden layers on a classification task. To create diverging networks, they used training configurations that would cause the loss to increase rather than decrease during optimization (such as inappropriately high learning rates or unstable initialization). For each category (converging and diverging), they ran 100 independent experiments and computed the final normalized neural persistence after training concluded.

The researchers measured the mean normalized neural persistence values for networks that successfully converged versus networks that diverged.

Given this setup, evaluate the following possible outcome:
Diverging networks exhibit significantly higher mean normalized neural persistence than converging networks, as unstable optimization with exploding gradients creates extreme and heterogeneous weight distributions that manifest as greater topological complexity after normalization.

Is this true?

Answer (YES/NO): NO